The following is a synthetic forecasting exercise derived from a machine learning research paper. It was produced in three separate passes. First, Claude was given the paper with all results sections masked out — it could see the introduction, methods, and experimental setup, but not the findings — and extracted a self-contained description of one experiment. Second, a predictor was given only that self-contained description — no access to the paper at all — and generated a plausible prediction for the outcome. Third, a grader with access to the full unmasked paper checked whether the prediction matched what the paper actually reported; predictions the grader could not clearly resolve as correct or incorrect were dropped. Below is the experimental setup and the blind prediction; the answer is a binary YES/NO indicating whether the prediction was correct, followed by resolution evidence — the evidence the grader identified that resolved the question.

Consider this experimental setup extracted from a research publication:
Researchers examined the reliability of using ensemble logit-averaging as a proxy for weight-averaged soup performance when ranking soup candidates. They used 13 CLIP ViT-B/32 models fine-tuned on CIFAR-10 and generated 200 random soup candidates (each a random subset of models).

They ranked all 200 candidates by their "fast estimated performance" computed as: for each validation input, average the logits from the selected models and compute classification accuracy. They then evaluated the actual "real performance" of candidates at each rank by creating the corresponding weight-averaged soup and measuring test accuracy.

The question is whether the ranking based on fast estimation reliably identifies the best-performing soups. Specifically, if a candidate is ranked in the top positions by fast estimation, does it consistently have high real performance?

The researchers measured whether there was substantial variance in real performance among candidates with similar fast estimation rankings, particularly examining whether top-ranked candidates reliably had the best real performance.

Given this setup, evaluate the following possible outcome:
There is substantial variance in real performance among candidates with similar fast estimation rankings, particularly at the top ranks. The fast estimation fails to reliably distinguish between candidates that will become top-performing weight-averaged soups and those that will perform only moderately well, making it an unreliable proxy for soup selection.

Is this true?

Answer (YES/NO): NO